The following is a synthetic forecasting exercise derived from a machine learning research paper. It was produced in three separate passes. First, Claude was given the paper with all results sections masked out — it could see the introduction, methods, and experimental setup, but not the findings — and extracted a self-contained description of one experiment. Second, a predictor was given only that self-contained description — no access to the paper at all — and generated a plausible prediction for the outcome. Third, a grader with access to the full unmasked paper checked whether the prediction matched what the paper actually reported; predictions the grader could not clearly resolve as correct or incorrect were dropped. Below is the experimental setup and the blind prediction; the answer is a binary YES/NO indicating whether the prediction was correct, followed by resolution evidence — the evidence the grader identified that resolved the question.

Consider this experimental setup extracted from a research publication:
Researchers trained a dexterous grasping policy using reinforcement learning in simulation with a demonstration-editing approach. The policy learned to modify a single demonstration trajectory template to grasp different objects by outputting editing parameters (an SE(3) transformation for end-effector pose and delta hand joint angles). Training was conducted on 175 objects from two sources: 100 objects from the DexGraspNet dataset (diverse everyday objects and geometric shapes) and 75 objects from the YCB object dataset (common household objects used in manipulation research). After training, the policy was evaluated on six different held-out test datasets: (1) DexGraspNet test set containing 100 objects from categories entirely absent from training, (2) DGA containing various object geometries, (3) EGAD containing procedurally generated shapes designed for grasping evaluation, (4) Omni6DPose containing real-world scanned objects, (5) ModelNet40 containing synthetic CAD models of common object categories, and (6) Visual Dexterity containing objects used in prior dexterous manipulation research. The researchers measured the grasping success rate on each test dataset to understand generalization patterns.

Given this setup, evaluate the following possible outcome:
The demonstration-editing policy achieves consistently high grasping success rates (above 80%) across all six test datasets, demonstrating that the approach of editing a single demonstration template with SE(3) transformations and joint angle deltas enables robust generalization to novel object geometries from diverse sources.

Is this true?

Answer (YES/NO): NO